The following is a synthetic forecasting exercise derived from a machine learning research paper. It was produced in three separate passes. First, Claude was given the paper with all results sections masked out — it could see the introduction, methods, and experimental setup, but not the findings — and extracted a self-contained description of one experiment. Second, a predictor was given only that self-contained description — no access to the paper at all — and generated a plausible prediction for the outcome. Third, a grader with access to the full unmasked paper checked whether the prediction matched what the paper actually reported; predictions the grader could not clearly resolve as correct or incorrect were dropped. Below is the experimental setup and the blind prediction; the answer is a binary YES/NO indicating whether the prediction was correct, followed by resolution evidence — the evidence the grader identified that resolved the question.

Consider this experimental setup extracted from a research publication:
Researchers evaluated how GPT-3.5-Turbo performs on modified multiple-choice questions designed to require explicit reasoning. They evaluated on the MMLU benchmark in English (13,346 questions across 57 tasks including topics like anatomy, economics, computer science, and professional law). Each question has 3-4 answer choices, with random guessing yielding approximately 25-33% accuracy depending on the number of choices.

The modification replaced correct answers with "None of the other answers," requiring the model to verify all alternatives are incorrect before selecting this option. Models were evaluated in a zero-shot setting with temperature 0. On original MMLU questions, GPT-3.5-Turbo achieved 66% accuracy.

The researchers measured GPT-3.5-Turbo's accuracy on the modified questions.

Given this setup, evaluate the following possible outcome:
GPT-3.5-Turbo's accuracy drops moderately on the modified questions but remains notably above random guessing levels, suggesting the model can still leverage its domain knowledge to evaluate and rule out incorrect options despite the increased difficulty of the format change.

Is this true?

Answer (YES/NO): NO